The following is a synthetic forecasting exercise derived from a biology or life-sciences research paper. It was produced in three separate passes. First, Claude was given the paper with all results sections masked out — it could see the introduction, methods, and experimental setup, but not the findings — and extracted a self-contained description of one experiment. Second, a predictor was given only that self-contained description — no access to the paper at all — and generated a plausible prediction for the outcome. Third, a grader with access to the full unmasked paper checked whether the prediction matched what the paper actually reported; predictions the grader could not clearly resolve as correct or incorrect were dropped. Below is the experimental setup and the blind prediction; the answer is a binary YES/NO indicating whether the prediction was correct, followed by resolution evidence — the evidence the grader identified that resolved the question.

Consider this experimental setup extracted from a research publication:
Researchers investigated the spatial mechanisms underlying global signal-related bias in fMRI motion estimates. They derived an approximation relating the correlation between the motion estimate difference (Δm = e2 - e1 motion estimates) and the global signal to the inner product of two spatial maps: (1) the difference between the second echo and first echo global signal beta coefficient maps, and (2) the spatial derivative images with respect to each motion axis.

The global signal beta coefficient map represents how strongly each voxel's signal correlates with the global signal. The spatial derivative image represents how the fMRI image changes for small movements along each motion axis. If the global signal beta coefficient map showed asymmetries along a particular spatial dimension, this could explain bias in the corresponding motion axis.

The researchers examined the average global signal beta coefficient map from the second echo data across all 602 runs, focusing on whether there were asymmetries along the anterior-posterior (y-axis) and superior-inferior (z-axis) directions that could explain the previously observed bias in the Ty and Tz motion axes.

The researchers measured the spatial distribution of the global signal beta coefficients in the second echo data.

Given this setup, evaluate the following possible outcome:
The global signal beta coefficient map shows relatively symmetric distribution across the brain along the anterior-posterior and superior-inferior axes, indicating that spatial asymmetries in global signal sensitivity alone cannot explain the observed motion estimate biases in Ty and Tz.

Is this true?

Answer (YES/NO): NO